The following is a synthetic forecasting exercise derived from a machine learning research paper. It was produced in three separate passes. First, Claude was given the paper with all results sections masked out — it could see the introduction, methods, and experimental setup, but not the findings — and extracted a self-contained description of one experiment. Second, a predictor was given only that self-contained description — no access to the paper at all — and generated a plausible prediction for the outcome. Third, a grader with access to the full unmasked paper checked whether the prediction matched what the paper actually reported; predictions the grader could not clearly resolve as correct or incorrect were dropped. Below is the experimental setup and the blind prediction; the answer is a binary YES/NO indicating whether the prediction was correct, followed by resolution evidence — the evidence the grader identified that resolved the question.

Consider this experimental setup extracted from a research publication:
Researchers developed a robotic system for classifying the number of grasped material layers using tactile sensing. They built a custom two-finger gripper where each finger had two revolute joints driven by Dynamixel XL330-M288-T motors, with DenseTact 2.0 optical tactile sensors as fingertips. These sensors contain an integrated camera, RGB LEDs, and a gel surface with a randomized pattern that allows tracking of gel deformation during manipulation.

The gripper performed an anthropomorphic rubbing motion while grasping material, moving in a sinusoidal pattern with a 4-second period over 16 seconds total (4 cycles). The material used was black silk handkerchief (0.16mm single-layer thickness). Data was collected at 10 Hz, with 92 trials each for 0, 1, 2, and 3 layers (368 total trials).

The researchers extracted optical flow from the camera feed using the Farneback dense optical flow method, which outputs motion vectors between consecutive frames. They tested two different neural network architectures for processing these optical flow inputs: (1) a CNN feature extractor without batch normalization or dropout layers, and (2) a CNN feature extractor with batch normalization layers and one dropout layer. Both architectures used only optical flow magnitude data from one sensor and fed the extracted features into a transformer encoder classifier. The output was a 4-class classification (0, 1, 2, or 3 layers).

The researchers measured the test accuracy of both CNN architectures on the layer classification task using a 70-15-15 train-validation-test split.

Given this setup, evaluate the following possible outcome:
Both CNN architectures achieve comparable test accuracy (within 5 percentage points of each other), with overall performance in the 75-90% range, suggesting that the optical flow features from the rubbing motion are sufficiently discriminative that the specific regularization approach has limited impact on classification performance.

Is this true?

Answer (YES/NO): NO